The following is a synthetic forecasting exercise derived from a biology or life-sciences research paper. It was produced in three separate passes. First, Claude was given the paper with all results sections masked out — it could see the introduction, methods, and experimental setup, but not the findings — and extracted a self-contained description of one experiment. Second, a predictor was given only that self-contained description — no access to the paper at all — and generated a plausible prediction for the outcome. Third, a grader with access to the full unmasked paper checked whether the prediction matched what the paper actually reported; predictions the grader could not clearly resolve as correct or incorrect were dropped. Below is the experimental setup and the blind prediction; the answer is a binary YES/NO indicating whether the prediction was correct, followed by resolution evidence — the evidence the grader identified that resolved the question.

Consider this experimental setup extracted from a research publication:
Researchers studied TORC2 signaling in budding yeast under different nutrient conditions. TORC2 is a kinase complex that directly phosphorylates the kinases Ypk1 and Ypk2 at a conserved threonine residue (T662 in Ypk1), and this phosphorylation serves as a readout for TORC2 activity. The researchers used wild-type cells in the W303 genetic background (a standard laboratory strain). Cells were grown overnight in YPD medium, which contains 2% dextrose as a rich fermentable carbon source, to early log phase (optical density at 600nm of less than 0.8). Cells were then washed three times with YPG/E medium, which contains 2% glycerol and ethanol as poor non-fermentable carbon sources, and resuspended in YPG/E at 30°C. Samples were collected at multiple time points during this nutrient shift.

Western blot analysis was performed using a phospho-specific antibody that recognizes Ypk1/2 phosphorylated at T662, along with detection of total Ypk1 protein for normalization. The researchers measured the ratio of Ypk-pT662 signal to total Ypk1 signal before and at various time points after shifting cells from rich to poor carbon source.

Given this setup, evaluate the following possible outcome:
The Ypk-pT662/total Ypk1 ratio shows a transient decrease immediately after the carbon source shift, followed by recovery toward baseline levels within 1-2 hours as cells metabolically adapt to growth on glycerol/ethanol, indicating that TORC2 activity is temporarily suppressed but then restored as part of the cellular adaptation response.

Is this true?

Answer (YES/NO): NO